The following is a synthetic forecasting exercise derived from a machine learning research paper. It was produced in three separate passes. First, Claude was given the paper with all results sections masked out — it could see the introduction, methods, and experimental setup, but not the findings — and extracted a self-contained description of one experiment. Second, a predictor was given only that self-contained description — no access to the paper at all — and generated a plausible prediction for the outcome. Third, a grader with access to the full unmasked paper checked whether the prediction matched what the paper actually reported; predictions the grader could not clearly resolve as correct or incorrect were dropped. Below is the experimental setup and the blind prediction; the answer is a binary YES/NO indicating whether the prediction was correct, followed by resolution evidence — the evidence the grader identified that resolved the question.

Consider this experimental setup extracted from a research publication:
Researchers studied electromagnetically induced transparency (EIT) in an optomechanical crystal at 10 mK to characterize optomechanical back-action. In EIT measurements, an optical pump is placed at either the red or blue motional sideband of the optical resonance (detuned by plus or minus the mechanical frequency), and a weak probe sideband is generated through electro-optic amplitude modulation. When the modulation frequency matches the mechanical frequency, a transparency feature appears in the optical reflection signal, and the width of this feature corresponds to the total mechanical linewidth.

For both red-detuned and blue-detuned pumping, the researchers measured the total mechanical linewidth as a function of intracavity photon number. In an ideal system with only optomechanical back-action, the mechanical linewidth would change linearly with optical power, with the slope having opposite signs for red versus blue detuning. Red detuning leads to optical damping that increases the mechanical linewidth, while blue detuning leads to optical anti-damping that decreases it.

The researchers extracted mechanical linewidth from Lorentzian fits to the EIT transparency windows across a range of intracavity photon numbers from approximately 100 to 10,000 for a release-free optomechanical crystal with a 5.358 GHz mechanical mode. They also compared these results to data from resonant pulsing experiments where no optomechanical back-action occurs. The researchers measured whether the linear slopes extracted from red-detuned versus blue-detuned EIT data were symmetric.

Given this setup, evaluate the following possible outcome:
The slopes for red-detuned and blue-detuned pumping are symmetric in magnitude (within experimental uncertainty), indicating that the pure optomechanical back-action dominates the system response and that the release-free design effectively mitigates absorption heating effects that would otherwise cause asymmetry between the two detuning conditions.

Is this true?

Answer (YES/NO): NO